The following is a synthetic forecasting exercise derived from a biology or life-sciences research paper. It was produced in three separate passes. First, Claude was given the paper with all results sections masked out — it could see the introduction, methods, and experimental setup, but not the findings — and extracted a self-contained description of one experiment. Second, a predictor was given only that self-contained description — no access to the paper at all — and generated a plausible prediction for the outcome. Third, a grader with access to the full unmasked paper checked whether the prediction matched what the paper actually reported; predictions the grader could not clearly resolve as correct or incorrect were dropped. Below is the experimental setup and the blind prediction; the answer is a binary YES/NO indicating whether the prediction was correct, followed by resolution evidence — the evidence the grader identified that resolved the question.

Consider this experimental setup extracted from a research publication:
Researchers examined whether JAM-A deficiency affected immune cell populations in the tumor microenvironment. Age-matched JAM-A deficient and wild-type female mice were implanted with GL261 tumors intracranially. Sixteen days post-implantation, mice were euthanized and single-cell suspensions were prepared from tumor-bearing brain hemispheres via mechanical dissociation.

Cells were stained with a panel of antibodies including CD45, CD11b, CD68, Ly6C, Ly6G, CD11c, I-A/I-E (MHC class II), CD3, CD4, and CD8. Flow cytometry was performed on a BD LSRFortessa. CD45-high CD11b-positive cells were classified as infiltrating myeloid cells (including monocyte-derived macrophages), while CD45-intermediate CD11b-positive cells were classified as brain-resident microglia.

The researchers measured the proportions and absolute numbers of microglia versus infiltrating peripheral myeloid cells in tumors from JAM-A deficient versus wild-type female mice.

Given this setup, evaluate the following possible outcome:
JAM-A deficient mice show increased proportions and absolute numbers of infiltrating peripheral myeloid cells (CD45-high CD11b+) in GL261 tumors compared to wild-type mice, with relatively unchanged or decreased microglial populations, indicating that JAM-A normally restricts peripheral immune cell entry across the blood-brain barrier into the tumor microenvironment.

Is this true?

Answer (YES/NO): NO